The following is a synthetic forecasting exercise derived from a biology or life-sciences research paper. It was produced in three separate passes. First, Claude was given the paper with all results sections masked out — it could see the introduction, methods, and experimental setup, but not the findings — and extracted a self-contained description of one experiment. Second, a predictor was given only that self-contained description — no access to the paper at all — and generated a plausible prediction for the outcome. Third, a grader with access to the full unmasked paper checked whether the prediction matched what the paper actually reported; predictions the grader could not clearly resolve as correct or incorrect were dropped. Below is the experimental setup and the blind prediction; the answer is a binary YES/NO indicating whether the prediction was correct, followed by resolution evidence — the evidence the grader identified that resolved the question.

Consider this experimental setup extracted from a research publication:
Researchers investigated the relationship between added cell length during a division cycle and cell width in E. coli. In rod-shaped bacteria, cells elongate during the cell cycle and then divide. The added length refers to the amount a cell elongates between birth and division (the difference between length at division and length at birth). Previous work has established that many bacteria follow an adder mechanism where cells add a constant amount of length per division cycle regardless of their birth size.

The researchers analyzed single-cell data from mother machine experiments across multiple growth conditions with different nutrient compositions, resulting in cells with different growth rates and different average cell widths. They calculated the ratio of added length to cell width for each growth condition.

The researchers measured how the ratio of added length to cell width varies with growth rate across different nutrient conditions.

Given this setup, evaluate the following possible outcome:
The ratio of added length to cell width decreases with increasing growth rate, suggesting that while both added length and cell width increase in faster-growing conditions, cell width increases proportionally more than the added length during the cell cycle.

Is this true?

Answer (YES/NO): NO